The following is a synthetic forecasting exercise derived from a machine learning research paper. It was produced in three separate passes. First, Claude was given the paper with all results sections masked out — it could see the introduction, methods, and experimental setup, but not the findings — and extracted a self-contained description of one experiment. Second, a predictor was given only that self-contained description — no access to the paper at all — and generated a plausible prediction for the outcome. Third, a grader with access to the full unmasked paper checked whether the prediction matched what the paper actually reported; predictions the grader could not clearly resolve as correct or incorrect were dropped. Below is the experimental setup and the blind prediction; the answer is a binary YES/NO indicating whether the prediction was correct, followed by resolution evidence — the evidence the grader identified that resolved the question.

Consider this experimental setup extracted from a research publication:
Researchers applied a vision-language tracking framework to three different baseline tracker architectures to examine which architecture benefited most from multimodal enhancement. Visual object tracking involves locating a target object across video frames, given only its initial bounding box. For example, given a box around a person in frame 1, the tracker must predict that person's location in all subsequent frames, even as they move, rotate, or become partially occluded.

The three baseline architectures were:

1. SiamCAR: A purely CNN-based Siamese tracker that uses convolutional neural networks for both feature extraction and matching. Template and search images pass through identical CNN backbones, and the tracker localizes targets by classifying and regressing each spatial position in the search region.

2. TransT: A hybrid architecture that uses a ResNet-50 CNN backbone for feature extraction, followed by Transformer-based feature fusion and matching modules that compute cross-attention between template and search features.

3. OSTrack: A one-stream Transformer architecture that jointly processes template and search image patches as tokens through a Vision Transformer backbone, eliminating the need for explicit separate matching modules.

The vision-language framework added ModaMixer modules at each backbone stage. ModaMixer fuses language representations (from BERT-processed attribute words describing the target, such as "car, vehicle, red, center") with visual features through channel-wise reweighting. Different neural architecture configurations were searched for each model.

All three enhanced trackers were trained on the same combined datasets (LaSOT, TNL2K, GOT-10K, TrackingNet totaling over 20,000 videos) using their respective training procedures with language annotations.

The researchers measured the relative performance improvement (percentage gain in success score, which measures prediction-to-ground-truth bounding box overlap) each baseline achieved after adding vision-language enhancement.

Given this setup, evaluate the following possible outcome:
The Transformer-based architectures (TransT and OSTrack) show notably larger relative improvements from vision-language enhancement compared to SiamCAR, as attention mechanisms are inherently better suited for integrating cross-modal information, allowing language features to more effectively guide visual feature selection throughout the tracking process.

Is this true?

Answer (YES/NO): NO